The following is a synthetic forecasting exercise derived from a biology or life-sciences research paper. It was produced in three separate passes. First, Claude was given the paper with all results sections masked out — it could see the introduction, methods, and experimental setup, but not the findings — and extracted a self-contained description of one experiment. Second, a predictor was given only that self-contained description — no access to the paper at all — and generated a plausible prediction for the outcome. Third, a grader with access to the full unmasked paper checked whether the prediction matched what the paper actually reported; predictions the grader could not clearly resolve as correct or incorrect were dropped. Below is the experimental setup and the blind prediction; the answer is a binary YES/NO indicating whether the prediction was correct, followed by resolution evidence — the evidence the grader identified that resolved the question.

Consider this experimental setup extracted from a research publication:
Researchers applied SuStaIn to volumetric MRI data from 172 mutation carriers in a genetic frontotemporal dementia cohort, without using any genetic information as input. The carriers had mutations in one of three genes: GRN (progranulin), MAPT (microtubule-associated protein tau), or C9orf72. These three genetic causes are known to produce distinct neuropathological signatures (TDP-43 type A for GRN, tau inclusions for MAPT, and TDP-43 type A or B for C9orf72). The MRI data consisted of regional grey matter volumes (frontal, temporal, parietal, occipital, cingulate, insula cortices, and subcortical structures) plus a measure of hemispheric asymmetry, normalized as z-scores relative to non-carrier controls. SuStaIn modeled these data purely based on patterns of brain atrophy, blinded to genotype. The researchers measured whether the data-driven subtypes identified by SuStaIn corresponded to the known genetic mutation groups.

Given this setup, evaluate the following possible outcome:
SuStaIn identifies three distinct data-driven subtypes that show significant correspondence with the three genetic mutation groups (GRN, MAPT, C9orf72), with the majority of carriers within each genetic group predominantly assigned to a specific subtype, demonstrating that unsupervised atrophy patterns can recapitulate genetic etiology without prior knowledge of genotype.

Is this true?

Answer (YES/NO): NO